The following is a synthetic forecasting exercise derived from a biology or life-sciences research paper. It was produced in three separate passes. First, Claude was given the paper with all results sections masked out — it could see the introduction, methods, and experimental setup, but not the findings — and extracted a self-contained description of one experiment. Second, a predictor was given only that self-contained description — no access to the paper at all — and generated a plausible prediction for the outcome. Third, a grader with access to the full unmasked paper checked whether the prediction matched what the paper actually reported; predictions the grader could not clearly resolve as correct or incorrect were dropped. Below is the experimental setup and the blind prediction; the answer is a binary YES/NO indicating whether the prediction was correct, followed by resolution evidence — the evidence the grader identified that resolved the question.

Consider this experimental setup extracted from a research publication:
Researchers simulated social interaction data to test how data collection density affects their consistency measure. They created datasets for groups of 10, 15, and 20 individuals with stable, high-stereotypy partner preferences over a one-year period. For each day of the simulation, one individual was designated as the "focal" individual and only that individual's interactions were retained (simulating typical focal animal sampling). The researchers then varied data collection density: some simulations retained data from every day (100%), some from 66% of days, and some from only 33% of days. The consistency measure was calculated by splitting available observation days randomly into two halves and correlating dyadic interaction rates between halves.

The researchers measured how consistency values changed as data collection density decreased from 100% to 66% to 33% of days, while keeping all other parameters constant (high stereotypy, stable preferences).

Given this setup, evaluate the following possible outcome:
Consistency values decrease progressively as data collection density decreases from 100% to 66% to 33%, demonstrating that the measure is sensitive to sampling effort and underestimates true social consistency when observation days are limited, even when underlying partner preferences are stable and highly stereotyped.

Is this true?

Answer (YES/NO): YES